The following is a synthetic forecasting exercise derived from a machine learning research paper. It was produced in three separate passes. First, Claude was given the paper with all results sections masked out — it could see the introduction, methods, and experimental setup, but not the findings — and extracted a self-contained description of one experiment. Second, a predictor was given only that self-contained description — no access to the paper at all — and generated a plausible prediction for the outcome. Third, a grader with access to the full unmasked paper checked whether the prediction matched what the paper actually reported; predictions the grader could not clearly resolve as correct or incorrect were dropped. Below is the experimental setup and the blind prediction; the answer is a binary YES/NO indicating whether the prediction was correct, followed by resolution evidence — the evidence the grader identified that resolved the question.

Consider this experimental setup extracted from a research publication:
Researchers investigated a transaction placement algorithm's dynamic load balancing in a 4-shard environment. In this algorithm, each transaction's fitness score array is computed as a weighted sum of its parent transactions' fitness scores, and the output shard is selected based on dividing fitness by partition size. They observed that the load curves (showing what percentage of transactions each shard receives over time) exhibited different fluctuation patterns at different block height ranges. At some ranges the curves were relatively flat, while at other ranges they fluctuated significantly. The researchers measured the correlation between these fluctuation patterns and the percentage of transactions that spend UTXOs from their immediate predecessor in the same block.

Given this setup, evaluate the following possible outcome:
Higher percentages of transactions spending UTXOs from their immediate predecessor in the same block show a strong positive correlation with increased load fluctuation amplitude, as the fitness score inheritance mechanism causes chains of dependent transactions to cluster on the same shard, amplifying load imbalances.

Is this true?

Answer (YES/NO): YES